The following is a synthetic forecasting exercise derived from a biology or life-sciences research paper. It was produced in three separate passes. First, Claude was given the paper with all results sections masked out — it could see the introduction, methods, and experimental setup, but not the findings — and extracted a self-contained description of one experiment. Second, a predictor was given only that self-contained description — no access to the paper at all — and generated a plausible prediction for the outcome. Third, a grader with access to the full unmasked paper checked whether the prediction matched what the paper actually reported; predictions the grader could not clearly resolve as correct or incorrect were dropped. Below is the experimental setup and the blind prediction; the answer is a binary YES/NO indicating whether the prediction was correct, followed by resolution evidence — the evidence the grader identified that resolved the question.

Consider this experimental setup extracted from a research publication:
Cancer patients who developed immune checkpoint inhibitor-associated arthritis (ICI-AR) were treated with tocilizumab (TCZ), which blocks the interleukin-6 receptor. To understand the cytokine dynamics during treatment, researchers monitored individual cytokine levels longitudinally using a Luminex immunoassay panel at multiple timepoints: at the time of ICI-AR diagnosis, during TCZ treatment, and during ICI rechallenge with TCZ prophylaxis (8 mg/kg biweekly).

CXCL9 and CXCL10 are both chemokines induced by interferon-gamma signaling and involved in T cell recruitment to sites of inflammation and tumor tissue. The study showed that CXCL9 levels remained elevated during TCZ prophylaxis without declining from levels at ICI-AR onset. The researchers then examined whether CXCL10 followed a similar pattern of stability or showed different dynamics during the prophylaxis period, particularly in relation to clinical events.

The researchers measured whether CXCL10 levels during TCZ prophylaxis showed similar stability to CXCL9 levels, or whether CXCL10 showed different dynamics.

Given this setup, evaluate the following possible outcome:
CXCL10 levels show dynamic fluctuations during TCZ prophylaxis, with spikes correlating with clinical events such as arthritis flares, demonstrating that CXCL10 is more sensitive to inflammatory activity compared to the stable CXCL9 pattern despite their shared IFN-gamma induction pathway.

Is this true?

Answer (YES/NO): NO